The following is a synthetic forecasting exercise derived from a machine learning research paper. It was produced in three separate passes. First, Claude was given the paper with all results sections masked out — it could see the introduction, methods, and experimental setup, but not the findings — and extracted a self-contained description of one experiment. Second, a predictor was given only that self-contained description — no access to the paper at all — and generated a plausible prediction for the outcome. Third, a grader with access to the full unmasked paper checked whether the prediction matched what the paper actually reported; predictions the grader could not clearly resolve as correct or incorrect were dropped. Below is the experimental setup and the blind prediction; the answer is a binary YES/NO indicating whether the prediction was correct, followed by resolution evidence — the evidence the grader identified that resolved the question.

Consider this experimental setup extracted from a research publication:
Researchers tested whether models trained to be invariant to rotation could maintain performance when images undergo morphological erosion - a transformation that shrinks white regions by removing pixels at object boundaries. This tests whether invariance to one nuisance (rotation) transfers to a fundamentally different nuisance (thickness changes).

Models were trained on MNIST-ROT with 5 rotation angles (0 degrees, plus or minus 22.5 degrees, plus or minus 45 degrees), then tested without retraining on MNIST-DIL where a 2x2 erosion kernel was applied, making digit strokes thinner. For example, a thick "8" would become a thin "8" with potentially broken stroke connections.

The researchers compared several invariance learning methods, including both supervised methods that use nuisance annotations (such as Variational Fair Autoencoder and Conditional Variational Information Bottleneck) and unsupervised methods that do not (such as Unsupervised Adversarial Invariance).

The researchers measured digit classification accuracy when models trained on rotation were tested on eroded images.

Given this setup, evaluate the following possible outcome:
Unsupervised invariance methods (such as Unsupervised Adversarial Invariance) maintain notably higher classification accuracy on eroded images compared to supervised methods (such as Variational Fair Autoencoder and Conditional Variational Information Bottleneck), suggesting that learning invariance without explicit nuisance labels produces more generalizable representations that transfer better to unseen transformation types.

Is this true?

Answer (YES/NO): YES